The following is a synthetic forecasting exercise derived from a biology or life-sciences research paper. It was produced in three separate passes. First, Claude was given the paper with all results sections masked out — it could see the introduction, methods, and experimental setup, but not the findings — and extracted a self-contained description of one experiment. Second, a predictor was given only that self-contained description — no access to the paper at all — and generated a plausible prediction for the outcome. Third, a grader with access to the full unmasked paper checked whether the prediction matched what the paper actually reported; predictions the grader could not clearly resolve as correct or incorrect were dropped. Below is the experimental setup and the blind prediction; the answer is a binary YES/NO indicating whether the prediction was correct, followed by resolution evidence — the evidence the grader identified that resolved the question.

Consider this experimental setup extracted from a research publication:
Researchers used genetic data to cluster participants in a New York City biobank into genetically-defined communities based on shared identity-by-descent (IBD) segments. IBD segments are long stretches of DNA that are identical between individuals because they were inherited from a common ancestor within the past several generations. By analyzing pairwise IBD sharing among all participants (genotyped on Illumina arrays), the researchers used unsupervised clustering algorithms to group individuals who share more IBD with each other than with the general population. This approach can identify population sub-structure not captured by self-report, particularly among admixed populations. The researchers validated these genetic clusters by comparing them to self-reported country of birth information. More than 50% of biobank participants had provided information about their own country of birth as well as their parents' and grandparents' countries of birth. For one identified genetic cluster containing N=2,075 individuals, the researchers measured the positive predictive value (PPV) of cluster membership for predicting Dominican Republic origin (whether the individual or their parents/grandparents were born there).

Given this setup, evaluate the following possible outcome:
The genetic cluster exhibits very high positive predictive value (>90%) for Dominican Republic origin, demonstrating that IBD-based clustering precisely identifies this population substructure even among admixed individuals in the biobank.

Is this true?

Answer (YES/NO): YES